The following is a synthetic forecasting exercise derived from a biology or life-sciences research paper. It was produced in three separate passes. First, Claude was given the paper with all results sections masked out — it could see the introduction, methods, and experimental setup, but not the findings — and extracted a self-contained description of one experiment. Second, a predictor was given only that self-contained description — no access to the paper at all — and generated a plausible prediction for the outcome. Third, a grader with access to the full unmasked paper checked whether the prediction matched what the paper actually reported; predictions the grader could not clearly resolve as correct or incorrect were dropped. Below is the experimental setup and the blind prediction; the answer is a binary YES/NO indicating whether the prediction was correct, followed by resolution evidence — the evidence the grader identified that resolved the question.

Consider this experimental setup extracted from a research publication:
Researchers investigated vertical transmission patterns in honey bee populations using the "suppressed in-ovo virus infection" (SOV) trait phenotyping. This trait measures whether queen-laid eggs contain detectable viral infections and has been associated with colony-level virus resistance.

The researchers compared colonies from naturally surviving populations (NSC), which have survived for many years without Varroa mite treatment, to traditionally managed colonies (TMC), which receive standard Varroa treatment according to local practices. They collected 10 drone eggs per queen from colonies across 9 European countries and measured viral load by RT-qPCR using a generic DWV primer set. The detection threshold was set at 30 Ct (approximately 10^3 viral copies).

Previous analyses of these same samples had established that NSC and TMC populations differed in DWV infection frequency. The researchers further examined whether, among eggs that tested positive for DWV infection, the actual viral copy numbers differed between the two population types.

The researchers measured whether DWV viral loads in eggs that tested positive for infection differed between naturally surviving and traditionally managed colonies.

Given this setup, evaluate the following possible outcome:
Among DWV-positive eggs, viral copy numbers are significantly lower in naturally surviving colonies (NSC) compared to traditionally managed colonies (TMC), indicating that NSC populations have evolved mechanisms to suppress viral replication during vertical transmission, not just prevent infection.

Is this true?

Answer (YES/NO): NO